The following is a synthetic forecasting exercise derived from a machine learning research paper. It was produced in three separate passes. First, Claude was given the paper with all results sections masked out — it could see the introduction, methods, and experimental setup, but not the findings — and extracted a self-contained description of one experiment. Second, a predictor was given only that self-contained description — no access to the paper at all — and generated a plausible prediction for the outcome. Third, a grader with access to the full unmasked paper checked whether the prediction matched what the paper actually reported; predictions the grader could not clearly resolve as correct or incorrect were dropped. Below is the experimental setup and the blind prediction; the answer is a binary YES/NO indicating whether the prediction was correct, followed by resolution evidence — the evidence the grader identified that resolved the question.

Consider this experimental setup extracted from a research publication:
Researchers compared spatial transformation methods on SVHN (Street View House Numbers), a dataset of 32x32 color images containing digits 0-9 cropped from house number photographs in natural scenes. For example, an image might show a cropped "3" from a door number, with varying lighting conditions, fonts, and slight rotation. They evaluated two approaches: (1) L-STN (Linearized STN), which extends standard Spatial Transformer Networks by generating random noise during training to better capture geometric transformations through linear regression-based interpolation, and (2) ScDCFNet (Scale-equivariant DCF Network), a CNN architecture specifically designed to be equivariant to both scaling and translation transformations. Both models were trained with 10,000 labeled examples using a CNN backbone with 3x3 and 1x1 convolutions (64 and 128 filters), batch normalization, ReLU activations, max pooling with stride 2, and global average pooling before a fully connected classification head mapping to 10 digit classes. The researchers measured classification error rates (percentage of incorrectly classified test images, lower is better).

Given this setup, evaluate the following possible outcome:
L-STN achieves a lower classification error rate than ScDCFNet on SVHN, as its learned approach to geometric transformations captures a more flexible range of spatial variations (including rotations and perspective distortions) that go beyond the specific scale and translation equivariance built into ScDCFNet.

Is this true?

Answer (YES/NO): NO